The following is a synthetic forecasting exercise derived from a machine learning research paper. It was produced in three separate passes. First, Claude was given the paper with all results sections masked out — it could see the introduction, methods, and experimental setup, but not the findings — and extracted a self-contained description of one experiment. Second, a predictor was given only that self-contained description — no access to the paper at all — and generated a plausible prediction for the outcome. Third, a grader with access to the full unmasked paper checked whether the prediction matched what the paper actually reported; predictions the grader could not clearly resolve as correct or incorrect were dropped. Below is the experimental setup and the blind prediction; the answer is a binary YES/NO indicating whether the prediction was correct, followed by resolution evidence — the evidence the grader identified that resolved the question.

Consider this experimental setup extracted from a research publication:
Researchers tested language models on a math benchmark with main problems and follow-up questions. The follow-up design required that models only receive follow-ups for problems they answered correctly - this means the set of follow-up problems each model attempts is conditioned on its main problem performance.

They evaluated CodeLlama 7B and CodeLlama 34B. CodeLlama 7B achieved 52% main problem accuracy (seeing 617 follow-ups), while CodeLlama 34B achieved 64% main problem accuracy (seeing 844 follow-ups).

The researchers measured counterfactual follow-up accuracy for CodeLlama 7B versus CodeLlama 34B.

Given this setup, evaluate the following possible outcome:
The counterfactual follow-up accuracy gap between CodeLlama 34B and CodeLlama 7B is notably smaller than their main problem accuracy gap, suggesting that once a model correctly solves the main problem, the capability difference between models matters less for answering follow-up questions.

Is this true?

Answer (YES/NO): YES